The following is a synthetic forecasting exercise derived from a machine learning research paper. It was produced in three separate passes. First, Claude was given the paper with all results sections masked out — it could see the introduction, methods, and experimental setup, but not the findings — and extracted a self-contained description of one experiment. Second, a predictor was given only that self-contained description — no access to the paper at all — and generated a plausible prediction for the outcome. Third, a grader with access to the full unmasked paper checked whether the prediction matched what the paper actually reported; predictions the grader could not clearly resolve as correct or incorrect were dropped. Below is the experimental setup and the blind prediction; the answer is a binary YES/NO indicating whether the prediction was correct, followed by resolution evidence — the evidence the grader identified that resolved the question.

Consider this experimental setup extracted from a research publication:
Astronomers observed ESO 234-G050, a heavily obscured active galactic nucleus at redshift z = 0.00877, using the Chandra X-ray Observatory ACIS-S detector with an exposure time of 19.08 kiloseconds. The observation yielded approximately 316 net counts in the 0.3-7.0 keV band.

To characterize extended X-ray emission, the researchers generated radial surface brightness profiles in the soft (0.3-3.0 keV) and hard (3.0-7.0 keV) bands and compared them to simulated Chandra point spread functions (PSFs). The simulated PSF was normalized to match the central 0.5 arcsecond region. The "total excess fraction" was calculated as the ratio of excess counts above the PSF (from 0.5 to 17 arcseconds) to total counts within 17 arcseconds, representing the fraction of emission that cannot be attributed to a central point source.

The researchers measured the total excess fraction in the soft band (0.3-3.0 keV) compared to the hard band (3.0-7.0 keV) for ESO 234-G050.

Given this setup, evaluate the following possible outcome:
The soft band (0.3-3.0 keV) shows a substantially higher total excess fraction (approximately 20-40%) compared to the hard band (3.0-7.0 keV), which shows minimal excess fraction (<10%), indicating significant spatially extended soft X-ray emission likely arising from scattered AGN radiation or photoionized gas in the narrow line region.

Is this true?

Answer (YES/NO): NO